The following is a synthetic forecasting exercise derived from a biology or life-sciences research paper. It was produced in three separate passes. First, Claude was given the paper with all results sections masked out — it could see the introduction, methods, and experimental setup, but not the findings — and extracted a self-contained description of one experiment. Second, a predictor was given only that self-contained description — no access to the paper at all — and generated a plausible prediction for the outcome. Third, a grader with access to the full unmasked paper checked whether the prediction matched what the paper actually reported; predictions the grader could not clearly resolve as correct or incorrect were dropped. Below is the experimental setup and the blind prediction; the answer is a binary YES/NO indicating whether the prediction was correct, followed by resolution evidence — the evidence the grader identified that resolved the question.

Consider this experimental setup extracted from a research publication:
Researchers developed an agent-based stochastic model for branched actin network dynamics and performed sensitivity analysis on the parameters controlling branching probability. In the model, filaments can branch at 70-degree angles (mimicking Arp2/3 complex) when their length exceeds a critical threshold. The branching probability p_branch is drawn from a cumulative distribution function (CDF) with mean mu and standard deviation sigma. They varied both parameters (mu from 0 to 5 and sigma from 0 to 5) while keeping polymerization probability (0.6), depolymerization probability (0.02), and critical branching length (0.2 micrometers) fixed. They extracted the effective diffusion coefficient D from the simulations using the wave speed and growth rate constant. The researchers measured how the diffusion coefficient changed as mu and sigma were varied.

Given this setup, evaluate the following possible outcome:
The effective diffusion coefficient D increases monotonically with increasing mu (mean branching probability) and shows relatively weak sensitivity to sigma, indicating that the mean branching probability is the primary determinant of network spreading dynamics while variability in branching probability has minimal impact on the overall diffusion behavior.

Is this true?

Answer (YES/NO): NO